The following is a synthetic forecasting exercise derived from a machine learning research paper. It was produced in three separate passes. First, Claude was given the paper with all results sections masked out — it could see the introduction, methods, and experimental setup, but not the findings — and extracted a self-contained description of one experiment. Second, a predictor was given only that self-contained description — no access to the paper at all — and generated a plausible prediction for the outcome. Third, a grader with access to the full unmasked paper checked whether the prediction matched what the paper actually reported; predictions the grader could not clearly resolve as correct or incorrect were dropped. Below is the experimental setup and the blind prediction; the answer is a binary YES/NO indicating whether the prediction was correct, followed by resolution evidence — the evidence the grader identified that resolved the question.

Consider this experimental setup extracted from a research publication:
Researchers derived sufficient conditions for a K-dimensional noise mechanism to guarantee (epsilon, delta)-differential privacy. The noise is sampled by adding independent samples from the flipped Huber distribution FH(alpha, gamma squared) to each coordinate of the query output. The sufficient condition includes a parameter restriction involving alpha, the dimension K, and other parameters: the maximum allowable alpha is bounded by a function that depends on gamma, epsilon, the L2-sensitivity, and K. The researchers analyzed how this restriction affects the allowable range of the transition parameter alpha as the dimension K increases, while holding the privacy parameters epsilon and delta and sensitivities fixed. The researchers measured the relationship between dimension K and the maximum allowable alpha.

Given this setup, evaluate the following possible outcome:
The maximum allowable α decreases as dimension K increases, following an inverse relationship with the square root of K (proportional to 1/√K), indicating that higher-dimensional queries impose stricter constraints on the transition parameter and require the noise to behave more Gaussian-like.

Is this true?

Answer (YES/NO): YES